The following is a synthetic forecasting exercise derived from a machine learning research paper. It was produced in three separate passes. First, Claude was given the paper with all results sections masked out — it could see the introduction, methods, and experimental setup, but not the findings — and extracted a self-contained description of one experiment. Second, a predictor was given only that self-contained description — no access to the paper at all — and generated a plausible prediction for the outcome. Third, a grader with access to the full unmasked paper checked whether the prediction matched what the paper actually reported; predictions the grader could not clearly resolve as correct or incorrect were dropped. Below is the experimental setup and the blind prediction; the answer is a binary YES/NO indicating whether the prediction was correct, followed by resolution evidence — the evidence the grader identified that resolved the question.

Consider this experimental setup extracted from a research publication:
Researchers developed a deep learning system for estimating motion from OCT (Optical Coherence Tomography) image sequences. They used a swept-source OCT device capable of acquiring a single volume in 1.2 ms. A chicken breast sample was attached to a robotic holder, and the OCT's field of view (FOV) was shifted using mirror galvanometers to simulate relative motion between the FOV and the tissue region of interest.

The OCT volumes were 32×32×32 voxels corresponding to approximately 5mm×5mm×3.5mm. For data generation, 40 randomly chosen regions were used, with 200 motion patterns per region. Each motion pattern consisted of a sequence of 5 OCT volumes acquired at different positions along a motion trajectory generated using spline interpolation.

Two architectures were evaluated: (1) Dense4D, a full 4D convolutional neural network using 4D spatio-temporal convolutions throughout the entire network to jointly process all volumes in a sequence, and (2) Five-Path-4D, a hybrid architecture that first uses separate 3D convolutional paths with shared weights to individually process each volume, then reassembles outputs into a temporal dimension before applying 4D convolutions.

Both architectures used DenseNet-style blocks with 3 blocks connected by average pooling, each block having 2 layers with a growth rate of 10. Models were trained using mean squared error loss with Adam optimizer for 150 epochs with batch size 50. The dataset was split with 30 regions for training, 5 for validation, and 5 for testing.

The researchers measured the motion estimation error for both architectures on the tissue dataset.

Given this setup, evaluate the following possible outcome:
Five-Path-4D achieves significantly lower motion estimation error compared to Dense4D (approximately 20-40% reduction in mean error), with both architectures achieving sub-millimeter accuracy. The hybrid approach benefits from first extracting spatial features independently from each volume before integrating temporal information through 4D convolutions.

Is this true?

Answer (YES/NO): YES